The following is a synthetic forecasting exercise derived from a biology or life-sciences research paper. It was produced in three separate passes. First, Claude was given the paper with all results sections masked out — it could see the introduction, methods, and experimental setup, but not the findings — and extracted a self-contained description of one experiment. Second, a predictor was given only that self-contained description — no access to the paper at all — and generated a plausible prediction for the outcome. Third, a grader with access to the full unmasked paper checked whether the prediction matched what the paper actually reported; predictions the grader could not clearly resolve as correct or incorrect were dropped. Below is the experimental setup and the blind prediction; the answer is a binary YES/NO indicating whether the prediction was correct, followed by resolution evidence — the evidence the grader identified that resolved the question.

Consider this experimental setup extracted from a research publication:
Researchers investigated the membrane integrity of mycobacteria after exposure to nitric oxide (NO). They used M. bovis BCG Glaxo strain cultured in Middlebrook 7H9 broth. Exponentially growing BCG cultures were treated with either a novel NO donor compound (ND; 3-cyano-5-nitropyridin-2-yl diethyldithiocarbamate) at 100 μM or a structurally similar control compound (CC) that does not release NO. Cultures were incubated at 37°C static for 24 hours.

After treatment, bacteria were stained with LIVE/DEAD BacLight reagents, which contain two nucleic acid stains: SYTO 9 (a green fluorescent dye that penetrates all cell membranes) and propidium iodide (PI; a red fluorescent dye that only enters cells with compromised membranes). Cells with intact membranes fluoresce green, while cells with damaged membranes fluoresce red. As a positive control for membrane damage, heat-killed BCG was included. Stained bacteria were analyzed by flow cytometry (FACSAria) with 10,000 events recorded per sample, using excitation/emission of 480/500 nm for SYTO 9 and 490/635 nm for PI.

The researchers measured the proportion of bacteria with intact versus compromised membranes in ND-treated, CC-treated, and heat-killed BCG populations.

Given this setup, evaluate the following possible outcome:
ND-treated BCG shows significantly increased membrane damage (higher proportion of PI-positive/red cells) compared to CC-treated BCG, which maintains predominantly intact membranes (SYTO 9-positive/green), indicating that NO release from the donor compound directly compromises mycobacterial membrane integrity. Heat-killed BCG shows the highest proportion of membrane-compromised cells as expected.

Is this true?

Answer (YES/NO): NO